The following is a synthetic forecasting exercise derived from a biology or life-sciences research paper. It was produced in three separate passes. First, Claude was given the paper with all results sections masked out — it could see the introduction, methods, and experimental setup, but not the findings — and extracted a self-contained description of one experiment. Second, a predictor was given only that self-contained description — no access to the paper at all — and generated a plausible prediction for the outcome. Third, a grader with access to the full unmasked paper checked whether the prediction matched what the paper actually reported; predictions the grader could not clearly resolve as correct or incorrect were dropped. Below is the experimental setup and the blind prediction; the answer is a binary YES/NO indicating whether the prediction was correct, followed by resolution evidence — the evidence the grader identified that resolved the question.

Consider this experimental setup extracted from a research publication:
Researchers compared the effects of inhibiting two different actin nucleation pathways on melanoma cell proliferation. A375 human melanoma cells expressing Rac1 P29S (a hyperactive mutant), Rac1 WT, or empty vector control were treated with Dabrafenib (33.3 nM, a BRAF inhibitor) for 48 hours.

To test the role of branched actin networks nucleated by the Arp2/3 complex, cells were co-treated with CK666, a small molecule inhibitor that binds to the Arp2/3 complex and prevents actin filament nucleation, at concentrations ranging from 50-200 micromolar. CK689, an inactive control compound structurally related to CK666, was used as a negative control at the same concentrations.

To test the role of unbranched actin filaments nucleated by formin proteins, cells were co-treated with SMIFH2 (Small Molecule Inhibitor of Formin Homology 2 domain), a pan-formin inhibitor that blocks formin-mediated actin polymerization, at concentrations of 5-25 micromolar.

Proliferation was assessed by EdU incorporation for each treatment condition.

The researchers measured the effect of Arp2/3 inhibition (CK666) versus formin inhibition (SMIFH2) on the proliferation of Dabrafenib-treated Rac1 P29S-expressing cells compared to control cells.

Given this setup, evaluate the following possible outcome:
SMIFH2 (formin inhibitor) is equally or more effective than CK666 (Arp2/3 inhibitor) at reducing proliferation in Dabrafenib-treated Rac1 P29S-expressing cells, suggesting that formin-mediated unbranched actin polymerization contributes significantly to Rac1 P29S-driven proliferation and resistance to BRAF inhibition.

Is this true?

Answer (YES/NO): NO